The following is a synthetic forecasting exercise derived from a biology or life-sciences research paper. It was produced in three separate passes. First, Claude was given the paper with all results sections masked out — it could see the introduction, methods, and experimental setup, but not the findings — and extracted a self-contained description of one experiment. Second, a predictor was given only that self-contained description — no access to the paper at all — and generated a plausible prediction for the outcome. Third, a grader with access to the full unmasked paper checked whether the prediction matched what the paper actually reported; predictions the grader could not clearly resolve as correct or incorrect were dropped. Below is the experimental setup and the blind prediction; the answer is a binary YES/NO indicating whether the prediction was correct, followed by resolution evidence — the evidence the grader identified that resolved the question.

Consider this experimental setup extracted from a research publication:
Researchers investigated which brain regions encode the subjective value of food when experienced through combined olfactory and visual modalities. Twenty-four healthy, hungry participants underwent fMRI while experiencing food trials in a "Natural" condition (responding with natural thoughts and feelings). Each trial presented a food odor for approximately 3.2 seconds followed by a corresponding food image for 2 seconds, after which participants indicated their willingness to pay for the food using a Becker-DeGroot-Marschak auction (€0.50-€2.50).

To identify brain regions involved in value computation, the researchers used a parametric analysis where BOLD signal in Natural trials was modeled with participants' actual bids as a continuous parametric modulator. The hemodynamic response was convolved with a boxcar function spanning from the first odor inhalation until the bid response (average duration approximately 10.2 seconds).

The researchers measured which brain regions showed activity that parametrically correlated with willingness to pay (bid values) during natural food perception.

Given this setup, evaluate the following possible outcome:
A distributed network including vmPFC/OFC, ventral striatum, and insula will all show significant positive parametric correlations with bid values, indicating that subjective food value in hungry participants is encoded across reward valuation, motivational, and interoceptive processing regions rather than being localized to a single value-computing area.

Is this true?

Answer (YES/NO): NO